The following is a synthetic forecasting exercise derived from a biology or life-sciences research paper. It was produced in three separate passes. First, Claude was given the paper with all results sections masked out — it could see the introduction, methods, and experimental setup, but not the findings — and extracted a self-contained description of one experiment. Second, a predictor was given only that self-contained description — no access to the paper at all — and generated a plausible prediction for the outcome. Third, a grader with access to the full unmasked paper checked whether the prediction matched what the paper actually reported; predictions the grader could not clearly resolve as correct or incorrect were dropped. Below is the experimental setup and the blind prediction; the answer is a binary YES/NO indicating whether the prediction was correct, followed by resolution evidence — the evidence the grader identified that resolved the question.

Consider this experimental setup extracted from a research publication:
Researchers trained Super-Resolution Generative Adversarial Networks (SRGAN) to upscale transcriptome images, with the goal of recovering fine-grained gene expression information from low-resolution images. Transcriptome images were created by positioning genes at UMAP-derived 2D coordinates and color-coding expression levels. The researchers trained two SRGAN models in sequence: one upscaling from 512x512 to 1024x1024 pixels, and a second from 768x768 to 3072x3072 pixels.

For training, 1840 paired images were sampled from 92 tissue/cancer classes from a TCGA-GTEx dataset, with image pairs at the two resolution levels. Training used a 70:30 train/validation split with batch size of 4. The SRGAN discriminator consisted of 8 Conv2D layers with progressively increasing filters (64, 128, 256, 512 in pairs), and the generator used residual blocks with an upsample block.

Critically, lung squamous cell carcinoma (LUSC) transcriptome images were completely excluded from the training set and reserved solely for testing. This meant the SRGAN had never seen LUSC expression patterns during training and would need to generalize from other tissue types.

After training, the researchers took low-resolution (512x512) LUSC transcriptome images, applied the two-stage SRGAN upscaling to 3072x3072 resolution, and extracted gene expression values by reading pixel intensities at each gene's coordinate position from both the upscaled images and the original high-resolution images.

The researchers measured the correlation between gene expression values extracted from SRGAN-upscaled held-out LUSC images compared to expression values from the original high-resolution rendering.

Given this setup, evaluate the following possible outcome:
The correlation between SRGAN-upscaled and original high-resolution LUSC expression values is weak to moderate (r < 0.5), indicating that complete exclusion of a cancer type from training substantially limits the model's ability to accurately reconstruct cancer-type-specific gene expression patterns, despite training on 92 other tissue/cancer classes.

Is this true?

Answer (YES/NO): NO